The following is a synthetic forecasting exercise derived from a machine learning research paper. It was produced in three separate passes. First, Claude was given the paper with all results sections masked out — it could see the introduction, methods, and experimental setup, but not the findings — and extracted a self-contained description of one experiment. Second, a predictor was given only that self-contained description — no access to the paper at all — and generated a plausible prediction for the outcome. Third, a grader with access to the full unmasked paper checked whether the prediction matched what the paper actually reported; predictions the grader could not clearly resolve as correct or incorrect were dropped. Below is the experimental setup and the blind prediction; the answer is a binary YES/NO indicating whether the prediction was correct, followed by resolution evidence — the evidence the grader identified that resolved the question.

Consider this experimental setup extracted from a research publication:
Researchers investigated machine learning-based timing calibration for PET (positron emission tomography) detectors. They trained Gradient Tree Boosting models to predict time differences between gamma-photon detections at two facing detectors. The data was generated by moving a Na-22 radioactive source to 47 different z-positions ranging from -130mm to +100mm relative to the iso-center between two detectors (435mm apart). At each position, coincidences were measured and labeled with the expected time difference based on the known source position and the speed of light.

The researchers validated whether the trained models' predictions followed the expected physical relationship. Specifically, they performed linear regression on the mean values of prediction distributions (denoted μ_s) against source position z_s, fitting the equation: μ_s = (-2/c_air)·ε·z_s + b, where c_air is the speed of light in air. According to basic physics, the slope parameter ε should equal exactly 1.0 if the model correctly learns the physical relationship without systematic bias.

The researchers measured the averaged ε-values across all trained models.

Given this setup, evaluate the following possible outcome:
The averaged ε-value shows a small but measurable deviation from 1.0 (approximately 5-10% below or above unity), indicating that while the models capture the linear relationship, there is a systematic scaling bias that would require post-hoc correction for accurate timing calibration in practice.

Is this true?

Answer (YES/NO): NO